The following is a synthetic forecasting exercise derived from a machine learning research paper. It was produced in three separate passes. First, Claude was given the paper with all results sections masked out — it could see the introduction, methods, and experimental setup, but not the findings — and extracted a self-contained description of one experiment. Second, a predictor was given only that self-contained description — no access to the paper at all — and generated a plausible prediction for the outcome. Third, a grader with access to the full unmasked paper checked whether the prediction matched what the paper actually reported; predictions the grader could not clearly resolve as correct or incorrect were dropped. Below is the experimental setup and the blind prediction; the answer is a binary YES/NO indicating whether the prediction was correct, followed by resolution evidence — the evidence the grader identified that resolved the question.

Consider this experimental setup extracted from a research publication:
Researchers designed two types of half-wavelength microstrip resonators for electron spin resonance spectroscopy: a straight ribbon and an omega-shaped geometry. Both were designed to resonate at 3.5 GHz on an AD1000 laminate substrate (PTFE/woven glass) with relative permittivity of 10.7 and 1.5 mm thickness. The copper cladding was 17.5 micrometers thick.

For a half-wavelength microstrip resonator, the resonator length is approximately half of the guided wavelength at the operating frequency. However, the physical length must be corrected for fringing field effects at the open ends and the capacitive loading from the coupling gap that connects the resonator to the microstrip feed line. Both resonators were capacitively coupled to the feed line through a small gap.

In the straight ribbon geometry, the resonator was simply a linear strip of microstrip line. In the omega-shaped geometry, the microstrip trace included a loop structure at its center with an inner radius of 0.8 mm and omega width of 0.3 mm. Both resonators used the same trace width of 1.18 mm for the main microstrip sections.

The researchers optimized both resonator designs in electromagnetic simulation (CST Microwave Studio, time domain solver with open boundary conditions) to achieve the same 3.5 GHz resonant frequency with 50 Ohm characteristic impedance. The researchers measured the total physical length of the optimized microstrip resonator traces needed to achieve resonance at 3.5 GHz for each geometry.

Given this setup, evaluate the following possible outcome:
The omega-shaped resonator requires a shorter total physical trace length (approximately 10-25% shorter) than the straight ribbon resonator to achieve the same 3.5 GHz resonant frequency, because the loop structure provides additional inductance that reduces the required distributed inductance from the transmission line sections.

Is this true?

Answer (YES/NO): NO